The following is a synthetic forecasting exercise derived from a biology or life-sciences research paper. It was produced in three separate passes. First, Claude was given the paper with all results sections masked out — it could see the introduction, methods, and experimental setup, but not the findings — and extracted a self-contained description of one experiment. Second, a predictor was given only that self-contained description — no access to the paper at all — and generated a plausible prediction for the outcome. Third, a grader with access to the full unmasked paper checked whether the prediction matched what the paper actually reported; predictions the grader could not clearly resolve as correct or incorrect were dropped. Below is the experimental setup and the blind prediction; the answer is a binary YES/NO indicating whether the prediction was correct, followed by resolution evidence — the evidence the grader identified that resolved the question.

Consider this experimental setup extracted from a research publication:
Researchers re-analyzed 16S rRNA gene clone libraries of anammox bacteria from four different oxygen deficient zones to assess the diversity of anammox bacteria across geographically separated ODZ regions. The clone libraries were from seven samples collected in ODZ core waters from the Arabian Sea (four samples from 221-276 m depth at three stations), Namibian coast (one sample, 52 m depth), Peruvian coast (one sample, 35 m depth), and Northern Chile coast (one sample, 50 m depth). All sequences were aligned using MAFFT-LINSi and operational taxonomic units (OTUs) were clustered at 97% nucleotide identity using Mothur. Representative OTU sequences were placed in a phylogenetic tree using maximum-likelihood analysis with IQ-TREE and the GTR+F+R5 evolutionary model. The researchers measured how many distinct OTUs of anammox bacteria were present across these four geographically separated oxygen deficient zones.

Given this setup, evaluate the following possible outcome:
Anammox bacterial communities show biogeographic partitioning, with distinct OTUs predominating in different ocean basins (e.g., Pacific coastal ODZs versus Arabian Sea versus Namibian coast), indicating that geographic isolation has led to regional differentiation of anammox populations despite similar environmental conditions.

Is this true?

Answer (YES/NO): NO